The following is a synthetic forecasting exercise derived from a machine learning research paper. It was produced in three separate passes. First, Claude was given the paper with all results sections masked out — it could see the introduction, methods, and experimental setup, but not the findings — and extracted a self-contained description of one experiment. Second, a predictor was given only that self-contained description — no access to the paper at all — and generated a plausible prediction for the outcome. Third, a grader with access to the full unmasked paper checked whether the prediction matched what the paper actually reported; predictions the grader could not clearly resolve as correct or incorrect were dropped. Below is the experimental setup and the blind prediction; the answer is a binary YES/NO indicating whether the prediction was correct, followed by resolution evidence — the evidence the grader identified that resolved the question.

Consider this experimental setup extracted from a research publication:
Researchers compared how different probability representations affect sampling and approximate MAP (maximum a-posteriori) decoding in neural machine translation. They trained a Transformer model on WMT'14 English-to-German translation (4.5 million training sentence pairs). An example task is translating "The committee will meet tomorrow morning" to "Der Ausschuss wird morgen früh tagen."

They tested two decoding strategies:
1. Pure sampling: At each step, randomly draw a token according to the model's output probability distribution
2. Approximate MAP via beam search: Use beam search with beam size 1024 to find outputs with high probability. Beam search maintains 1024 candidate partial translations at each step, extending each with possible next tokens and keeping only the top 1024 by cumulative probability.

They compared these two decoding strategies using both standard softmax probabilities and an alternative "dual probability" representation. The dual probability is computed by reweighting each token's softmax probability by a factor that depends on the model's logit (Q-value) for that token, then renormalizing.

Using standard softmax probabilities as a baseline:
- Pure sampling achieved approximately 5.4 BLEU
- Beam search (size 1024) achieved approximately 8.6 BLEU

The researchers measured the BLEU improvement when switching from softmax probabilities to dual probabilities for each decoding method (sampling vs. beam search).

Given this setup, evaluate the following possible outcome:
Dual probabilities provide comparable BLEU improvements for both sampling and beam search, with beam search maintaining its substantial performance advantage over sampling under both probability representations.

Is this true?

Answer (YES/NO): YES